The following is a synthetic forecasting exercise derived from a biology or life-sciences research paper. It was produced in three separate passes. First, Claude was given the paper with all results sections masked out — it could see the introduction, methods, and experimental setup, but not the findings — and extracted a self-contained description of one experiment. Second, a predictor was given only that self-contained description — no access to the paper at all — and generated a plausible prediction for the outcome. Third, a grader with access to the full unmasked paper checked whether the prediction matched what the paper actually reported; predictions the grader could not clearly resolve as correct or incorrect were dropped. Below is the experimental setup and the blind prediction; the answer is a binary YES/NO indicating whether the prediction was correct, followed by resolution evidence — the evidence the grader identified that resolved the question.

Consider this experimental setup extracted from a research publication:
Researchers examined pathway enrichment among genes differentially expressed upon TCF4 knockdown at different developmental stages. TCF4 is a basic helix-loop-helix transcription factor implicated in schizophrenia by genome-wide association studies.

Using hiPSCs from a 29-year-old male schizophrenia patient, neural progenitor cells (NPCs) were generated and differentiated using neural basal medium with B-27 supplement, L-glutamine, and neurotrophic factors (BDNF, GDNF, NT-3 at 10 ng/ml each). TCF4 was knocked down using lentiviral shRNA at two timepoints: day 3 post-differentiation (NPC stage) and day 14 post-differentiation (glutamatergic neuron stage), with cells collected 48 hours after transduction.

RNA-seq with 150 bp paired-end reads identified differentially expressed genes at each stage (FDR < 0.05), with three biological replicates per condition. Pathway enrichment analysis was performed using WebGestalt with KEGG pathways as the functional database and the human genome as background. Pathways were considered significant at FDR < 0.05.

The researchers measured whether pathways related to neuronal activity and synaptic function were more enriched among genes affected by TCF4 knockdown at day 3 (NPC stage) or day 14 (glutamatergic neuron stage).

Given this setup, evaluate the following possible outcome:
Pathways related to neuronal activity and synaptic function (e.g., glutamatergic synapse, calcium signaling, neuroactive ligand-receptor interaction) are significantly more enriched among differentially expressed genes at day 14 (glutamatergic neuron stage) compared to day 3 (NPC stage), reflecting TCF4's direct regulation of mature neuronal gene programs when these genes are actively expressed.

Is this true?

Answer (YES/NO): NO